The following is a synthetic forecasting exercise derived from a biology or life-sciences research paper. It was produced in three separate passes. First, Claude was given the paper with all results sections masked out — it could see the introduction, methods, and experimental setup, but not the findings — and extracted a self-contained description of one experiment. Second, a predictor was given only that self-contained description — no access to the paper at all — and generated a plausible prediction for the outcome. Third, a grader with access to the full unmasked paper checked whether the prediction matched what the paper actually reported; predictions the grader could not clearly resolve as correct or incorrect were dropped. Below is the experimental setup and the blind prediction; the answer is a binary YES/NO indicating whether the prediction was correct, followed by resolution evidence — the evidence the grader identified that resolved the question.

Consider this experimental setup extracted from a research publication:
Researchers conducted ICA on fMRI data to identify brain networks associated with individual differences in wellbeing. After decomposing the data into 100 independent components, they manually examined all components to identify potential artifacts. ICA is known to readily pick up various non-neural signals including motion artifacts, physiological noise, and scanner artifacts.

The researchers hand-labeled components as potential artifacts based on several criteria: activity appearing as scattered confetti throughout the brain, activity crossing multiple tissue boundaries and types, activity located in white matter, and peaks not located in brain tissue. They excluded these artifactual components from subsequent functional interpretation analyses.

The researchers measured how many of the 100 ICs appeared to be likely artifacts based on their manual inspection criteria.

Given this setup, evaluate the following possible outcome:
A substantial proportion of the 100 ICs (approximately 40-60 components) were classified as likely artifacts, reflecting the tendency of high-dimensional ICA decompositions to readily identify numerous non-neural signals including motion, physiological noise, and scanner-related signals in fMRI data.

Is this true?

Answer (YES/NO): NO